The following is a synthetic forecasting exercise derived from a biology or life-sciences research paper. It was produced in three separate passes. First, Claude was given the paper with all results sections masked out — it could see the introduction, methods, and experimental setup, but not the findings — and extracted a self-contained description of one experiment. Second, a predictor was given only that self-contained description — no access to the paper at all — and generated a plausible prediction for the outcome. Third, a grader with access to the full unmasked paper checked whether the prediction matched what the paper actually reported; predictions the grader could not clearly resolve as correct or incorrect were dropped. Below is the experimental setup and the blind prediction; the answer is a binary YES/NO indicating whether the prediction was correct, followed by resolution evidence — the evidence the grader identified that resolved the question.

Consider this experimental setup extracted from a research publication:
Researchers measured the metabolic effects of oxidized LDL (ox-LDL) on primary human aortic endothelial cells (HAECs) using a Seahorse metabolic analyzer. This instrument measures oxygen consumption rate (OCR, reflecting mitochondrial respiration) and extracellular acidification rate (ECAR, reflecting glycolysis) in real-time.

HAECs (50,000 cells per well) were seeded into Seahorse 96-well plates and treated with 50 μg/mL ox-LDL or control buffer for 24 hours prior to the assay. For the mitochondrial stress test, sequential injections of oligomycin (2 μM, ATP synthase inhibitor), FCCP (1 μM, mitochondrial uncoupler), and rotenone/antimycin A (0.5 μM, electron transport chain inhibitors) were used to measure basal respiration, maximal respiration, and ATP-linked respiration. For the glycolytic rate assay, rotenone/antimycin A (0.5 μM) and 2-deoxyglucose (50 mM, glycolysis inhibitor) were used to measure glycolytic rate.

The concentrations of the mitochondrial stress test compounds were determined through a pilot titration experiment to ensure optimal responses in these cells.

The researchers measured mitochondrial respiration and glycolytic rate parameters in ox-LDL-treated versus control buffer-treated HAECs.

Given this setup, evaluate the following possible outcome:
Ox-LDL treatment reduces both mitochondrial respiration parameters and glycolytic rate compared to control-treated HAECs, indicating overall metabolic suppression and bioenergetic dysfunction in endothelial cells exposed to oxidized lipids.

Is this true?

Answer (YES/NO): NO